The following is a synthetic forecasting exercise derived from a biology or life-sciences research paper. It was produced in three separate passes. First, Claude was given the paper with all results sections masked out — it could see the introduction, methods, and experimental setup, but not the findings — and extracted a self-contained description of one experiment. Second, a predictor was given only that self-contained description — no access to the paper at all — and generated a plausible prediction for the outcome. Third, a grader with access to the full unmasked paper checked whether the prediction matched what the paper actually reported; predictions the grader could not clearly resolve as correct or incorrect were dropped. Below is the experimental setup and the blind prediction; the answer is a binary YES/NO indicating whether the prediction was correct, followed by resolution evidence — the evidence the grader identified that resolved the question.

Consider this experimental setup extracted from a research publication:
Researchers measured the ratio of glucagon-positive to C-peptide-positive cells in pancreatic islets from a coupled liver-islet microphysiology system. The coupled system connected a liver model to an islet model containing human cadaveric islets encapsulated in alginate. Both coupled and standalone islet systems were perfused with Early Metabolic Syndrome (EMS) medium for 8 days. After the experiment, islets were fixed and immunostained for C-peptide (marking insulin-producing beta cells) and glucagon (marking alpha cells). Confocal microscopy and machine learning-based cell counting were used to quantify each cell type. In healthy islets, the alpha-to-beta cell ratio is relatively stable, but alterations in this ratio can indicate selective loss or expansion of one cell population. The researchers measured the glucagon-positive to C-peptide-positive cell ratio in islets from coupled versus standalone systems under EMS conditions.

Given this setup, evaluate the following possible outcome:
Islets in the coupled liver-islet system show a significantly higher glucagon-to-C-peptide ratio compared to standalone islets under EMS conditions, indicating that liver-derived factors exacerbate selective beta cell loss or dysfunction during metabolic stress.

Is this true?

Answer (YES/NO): NO